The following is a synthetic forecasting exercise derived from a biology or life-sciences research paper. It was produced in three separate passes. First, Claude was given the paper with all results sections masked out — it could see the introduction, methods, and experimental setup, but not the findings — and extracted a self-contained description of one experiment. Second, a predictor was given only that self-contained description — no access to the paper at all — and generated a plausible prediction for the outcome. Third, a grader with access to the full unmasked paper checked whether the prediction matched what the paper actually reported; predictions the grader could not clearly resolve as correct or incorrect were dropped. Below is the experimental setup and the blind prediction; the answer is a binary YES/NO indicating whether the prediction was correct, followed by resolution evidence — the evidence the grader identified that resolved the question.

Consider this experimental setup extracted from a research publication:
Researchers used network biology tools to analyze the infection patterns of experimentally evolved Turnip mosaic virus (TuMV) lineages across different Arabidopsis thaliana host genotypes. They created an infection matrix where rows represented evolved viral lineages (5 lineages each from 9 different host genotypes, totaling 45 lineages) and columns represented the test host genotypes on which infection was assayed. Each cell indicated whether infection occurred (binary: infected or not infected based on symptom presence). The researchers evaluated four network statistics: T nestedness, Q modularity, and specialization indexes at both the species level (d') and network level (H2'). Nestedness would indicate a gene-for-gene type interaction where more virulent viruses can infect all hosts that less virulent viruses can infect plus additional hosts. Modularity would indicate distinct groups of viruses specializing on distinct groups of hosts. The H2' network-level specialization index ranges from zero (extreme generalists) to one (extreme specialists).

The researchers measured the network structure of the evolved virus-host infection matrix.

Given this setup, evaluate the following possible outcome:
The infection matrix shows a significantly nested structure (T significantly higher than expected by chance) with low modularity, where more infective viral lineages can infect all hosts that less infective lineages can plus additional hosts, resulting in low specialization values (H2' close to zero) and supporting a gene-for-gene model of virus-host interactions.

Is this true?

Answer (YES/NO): NO